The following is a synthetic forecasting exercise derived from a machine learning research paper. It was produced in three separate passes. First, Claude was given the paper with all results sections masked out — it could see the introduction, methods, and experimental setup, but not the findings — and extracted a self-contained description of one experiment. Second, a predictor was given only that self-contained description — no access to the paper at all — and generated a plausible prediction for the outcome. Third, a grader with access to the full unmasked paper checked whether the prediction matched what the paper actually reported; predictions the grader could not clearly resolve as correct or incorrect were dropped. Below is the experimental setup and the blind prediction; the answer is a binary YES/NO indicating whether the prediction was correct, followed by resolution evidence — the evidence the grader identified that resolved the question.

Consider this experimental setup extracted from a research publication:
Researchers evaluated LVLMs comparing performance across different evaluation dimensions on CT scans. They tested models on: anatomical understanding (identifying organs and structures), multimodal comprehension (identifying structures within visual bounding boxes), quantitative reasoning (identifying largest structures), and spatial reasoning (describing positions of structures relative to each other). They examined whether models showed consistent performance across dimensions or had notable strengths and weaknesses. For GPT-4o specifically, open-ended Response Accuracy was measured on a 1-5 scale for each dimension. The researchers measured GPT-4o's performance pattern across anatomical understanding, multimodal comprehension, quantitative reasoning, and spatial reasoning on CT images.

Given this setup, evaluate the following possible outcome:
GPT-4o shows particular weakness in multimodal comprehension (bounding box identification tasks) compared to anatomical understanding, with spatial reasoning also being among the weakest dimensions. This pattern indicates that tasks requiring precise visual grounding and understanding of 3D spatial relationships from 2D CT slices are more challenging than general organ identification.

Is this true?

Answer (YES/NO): NO